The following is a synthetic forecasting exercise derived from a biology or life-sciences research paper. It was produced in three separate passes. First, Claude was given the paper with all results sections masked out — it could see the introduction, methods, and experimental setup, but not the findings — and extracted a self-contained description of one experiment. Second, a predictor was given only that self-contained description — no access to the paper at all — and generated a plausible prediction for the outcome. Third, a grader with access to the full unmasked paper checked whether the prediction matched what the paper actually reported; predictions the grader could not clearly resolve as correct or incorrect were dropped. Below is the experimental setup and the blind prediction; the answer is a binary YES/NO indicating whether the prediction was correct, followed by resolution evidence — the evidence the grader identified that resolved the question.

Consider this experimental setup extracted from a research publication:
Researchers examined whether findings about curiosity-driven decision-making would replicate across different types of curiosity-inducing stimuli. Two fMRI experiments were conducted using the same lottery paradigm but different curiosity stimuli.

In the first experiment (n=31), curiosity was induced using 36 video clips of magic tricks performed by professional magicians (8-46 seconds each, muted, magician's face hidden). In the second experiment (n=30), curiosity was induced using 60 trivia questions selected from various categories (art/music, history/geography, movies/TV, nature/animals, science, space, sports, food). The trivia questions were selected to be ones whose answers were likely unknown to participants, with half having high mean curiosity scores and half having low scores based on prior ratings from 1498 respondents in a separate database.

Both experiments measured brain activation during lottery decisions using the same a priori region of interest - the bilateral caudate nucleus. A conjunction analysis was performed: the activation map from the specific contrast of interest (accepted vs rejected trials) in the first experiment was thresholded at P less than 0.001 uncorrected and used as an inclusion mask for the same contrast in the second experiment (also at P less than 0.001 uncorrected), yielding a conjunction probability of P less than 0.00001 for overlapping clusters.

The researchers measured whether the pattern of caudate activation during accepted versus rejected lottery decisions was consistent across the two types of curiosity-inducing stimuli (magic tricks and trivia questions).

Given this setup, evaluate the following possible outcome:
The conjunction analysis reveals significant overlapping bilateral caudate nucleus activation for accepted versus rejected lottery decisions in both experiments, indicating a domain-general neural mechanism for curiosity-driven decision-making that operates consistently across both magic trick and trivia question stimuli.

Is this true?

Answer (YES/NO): YES